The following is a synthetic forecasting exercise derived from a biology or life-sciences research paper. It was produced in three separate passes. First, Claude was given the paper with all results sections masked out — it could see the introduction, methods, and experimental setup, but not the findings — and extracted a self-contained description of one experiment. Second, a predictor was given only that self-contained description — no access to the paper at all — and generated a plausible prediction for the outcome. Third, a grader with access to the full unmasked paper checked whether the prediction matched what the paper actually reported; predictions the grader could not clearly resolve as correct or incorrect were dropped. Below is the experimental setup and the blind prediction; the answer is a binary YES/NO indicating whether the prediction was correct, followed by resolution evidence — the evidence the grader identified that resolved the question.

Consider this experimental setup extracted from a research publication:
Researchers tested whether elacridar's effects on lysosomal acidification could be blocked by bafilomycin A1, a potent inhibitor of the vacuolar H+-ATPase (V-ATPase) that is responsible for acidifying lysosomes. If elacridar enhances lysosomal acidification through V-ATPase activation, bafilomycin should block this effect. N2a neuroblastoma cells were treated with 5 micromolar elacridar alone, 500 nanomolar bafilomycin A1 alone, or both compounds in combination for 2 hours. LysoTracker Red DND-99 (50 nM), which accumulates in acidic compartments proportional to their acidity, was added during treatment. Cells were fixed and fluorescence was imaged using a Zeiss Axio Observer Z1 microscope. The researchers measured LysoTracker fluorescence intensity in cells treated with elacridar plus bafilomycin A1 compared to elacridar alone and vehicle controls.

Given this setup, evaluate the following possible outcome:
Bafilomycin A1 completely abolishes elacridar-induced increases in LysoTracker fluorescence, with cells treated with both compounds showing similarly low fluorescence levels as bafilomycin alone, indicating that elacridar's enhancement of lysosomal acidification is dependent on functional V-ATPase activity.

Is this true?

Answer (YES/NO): YES